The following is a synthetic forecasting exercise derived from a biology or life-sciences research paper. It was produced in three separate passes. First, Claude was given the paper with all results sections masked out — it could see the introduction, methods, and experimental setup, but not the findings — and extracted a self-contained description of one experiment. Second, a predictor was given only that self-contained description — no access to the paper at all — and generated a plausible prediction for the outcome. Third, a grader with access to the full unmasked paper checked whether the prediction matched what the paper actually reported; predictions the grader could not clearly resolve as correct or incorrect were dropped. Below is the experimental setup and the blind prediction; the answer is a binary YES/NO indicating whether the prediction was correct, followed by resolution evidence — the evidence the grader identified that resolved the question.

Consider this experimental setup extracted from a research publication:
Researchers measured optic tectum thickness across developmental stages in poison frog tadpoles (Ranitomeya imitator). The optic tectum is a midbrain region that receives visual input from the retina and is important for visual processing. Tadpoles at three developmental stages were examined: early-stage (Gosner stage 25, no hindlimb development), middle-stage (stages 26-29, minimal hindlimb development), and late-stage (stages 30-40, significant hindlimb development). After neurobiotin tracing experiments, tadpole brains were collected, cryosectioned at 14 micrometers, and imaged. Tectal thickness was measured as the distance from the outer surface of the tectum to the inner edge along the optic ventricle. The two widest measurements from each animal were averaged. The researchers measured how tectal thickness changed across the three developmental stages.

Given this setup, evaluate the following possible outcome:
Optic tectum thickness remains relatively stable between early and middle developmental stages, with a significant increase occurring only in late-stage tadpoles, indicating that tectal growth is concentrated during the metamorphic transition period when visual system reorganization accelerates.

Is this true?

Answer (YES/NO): NO